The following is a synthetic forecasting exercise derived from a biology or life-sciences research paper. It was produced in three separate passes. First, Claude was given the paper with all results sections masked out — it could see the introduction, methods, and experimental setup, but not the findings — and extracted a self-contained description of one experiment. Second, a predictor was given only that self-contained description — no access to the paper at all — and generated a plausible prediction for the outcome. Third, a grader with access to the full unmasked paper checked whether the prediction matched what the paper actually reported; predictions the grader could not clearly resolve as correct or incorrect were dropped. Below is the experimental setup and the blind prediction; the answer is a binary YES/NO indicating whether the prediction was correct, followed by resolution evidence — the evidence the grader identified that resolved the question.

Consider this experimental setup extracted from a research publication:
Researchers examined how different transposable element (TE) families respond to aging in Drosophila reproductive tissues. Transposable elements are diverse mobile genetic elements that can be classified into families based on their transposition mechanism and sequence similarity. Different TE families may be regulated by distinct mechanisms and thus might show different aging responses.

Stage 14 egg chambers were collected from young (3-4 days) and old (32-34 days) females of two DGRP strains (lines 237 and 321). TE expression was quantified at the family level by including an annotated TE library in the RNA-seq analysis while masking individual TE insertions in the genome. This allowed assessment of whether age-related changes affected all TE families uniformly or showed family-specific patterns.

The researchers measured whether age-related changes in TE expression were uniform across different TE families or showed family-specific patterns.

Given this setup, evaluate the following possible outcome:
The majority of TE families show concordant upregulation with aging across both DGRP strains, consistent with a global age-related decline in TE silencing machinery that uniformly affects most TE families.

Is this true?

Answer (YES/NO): NO